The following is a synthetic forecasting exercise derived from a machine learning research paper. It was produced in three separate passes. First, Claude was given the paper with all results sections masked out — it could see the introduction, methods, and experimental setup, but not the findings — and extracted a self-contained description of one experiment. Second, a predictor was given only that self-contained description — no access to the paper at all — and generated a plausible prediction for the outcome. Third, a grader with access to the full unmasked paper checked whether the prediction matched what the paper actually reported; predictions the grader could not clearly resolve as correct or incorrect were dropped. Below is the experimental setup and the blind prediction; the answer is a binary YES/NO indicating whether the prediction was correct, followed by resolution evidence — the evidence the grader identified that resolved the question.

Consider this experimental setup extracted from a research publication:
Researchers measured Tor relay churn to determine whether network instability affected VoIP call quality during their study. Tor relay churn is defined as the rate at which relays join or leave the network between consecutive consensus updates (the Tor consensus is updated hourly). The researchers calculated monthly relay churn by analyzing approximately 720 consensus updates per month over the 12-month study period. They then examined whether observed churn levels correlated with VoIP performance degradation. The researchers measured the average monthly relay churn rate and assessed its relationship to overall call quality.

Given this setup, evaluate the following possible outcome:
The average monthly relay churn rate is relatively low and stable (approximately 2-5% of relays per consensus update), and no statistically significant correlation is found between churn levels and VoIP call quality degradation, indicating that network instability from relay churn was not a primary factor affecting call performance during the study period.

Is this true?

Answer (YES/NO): NO